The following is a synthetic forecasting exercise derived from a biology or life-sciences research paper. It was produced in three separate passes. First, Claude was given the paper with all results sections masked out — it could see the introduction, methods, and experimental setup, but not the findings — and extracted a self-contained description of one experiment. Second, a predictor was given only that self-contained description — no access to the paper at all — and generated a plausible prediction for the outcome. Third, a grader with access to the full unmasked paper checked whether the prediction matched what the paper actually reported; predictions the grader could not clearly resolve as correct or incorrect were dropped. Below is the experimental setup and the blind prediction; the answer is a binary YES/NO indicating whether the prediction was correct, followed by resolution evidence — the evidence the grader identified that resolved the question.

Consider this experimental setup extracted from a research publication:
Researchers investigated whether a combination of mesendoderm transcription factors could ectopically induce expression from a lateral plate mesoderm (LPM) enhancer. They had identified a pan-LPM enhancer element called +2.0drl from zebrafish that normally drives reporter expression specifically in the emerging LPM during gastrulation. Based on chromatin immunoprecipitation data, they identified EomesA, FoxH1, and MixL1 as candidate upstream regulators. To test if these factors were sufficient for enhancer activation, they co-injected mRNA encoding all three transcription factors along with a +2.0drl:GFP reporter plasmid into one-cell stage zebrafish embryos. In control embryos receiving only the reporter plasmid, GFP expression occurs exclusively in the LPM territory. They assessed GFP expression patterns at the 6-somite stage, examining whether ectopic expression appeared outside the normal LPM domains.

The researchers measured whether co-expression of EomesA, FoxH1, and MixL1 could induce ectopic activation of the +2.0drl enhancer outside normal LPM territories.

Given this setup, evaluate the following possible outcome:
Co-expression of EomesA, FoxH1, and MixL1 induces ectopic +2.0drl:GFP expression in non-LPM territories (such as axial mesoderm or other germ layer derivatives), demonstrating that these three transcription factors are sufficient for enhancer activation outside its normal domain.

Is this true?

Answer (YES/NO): YES